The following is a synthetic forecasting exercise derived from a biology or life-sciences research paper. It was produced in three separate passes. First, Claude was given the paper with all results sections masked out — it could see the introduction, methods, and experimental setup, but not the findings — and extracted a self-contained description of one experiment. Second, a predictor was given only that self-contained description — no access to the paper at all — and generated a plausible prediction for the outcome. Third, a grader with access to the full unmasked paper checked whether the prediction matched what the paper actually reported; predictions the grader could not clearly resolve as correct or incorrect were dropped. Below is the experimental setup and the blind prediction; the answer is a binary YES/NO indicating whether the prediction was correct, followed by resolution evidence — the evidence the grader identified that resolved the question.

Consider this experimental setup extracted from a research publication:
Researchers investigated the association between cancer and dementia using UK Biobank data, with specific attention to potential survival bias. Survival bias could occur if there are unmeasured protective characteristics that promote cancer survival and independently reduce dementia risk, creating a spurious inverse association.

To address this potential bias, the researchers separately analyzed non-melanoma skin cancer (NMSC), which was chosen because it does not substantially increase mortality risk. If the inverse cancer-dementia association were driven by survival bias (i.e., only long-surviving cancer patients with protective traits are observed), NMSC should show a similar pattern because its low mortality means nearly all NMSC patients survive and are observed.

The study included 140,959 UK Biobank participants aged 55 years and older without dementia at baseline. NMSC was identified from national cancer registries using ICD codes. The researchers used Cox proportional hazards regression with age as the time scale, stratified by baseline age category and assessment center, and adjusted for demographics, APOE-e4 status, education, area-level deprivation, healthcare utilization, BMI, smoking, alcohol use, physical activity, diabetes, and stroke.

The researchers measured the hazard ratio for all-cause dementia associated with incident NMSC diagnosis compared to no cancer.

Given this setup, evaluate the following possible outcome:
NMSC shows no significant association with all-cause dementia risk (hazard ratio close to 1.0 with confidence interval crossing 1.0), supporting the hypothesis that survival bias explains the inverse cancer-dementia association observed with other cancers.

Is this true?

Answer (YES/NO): NO